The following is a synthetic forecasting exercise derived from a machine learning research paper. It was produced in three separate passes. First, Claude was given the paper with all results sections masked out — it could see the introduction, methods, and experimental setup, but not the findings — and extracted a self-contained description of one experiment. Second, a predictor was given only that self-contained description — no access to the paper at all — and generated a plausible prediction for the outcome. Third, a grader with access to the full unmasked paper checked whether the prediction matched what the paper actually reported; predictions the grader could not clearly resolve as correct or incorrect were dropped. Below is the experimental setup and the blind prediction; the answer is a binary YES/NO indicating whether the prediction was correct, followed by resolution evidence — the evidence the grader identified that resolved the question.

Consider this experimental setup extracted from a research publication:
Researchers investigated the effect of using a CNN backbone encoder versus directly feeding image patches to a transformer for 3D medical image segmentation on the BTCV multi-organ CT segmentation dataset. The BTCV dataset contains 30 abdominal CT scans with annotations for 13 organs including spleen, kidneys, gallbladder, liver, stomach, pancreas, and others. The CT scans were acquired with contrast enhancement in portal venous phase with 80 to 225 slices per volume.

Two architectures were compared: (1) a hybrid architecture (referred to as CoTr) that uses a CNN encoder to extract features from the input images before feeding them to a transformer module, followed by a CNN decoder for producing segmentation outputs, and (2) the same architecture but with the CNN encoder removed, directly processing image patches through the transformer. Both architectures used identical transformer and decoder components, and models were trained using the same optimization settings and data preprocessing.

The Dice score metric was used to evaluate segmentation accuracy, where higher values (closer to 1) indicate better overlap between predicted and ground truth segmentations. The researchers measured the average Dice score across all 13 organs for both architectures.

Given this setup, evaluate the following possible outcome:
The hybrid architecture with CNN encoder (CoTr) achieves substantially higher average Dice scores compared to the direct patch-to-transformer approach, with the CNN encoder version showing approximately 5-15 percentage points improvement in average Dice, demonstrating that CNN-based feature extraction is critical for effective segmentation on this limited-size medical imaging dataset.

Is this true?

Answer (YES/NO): NO